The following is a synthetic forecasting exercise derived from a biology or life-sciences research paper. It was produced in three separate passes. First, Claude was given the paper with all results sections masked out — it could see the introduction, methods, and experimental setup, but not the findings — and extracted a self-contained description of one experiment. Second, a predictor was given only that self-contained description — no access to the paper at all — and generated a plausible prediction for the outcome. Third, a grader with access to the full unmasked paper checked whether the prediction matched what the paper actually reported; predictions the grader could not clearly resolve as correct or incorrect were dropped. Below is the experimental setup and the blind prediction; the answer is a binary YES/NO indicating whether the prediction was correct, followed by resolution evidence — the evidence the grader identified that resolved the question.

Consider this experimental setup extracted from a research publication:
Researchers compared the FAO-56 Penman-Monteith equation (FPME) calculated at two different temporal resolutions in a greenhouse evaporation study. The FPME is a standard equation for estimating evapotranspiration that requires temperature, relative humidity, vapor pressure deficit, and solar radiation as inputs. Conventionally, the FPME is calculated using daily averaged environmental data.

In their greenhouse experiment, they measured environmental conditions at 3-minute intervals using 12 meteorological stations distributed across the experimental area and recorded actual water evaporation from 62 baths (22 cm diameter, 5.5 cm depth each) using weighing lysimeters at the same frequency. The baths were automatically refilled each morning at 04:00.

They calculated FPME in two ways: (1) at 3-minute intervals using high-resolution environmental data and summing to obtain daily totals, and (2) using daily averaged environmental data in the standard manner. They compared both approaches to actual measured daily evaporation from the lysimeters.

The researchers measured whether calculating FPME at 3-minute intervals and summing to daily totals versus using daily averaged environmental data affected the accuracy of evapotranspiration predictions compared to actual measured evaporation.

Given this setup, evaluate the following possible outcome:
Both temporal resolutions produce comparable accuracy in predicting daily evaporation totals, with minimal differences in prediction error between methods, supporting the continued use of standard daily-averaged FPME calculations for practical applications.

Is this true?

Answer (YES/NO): NO